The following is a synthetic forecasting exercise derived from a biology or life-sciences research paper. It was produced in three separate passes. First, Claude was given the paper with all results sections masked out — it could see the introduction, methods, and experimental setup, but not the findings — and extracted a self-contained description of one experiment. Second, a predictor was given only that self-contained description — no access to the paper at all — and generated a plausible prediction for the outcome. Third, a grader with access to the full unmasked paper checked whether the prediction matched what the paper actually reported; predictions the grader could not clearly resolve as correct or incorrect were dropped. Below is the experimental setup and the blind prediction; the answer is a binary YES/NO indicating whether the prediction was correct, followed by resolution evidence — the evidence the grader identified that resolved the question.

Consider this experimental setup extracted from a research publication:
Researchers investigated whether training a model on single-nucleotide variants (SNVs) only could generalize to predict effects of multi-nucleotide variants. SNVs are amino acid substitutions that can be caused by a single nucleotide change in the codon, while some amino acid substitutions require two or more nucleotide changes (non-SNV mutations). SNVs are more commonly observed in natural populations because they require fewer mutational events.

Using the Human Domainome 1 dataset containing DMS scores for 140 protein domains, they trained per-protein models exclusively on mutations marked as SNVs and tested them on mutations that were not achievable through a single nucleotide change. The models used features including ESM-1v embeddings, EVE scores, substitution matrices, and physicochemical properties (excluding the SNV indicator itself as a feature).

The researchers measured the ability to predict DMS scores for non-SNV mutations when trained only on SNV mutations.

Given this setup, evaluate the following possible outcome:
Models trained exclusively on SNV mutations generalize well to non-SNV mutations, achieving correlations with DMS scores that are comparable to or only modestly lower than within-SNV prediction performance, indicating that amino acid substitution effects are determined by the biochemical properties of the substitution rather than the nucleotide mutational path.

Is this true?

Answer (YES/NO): YES